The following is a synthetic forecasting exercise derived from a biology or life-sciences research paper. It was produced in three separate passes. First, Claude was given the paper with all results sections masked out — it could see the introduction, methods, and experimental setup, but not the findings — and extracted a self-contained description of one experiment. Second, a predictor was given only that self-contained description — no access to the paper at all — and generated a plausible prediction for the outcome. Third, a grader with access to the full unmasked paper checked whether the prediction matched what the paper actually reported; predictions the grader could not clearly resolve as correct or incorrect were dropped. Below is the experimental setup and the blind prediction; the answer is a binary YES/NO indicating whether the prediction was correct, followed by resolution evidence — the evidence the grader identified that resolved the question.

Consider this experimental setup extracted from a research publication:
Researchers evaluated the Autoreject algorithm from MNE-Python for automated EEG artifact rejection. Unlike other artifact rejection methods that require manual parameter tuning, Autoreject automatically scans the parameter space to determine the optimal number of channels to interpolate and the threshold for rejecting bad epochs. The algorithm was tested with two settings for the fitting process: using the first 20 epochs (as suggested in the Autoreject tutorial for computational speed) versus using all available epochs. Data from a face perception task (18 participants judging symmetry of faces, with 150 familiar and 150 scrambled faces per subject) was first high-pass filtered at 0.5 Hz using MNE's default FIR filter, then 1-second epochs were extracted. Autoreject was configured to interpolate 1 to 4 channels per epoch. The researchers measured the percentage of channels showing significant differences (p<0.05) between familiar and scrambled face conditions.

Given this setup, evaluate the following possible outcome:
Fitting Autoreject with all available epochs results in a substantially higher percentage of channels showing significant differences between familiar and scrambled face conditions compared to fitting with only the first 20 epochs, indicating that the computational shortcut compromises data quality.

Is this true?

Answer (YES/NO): NO